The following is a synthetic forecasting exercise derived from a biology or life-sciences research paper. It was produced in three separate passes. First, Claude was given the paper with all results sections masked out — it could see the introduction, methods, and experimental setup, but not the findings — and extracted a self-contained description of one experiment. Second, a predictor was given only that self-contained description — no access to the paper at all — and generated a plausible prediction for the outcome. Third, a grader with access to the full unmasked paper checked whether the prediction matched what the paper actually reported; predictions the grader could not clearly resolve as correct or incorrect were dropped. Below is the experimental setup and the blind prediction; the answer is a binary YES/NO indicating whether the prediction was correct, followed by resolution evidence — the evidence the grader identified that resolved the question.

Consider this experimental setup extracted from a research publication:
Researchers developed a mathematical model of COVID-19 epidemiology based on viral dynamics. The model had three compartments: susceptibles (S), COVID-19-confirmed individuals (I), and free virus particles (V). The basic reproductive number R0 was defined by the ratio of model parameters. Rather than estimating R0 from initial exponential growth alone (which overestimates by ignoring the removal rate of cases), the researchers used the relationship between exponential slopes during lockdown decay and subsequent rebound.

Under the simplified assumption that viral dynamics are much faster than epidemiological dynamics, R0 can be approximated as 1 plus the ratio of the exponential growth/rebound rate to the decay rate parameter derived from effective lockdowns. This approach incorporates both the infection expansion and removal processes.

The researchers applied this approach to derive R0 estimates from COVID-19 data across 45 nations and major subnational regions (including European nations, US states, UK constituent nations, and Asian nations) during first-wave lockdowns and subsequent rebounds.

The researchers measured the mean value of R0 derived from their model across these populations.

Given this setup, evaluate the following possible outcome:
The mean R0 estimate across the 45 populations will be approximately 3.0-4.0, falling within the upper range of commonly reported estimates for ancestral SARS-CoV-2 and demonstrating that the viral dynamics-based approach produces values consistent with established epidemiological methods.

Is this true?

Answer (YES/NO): NO